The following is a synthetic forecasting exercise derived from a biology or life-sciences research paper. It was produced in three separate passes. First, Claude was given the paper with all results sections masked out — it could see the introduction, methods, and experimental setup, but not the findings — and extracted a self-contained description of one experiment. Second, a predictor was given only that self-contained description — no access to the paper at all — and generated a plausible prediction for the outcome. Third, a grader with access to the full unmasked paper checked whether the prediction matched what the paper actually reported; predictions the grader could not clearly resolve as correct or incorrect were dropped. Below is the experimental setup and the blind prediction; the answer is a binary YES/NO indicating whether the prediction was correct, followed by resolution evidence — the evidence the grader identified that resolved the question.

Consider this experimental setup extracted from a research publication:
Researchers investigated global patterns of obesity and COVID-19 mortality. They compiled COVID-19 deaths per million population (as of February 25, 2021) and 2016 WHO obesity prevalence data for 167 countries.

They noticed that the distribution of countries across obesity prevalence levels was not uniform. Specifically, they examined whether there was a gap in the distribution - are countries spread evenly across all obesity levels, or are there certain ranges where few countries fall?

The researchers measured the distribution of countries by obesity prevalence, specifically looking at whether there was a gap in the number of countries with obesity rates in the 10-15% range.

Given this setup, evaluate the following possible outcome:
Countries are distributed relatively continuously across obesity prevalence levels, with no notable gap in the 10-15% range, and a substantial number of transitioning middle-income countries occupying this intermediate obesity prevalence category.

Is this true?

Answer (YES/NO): NO